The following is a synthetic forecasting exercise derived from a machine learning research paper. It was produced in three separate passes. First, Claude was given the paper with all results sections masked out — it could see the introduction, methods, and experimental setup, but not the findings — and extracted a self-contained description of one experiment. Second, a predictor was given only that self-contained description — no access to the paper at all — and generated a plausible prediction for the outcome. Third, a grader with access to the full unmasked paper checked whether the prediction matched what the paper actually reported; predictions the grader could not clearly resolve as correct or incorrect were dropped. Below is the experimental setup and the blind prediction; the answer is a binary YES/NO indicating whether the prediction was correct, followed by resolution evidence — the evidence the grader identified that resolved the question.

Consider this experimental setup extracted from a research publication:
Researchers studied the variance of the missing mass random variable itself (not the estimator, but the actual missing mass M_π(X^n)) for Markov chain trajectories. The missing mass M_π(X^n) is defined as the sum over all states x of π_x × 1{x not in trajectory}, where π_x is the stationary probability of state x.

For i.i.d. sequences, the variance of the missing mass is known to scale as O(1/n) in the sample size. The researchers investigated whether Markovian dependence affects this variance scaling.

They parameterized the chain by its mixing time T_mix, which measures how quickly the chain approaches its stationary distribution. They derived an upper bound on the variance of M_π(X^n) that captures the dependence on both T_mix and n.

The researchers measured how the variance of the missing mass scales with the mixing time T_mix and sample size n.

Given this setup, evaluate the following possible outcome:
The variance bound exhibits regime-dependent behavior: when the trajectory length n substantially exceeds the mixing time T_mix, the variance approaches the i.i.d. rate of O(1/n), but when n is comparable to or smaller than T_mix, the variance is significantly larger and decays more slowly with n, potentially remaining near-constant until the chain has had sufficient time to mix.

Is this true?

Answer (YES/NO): NO